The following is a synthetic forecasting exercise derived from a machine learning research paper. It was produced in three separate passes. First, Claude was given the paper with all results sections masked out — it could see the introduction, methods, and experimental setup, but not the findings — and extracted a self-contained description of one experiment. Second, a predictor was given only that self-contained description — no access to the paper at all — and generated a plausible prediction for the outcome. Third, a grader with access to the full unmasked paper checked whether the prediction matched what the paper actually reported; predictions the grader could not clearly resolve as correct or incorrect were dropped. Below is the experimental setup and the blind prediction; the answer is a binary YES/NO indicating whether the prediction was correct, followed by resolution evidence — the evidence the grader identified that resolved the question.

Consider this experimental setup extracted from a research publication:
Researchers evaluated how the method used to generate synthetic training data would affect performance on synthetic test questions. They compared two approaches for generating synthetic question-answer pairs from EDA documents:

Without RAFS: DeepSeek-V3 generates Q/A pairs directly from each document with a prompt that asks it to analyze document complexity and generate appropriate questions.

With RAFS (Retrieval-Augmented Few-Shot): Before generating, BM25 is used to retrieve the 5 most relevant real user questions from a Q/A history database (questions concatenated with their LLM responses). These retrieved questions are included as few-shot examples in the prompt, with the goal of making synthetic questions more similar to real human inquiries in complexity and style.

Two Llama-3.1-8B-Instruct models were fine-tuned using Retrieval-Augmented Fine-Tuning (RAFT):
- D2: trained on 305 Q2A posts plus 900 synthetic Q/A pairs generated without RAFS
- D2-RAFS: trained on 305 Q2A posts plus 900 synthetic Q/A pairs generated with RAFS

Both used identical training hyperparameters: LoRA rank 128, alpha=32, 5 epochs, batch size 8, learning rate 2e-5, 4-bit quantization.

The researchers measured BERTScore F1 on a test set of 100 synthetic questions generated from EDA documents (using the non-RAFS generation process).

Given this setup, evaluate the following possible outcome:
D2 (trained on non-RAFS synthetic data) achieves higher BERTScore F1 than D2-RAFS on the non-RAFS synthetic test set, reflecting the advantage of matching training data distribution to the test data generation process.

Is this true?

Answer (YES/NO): YES